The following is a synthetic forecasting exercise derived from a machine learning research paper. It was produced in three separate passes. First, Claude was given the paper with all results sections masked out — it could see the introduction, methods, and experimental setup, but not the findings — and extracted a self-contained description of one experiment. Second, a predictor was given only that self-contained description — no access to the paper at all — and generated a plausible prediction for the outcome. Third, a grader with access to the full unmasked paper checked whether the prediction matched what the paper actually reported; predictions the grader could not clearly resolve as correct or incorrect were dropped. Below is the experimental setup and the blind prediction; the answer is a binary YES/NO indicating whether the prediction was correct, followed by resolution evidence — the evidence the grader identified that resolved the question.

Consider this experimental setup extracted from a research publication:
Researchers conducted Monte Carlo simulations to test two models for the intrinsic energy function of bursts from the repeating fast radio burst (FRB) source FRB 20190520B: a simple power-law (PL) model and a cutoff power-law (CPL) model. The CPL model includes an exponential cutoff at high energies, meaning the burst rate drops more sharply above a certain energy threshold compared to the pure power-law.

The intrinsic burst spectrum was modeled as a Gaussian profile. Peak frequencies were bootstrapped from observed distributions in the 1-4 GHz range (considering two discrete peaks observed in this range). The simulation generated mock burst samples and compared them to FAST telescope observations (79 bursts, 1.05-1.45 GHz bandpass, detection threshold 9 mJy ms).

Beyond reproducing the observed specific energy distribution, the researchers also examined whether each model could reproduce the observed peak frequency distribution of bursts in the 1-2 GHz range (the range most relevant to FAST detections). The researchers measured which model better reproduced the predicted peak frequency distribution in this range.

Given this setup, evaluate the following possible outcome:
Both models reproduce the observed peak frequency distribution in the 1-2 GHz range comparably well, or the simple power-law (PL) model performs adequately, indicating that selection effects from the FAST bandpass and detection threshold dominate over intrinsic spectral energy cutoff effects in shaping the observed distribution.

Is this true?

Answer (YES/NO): NO